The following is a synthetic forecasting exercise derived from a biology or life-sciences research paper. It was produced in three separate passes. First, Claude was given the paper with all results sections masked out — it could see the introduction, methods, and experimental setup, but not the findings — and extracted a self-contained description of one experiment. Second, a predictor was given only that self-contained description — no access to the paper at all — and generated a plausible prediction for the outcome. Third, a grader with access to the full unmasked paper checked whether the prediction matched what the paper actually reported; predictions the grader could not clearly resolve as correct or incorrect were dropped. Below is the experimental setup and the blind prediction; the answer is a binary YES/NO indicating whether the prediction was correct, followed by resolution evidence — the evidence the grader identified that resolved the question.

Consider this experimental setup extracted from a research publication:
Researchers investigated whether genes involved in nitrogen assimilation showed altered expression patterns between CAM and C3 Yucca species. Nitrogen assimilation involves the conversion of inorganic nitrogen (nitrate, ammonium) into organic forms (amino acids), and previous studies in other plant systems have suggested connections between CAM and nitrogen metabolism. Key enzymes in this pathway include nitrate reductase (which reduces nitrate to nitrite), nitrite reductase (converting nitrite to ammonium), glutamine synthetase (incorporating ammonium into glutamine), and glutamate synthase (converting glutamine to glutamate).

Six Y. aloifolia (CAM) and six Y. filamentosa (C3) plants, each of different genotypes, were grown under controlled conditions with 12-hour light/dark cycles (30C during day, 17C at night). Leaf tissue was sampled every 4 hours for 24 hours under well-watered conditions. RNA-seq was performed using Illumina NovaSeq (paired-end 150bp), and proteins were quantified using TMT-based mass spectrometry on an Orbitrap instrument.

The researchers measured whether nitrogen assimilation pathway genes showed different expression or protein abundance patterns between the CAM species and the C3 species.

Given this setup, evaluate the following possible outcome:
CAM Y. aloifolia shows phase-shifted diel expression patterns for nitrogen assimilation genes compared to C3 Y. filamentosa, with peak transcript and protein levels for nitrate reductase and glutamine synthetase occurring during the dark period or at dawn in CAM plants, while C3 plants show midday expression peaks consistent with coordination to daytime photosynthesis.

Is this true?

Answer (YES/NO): NO